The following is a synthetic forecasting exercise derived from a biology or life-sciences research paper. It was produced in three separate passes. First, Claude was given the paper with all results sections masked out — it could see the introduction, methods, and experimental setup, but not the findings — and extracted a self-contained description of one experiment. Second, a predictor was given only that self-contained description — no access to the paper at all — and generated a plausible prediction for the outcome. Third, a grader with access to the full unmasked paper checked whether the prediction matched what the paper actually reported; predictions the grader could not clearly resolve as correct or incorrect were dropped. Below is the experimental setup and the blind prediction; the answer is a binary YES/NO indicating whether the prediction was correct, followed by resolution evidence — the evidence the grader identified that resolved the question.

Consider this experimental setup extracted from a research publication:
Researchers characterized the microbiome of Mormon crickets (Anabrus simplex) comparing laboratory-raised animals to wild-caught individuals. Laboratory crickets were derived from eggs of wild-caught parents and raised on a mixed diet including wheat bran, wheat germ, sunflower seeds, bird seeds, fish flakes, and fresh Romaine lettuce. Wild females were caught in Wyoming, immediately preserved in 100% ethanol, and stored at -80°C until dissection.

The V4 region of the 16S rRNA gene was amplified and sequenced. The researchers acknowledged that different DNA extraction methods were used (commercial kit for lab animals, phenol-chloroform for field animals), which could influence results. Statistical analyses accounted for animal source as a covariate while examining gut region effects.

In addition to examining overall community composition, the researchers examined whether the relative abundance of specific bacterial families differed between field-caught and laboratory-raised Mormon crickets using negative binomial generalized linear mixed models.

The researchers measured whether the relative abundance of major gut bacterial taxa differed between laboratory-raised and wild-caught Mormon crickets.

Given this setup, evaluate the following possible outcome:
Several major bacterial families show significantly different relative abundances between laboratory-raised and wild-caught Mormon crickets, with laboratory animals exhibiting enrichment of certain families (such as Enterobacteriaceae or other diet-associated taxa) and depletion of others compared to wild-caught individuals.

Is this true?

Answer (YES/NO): NO